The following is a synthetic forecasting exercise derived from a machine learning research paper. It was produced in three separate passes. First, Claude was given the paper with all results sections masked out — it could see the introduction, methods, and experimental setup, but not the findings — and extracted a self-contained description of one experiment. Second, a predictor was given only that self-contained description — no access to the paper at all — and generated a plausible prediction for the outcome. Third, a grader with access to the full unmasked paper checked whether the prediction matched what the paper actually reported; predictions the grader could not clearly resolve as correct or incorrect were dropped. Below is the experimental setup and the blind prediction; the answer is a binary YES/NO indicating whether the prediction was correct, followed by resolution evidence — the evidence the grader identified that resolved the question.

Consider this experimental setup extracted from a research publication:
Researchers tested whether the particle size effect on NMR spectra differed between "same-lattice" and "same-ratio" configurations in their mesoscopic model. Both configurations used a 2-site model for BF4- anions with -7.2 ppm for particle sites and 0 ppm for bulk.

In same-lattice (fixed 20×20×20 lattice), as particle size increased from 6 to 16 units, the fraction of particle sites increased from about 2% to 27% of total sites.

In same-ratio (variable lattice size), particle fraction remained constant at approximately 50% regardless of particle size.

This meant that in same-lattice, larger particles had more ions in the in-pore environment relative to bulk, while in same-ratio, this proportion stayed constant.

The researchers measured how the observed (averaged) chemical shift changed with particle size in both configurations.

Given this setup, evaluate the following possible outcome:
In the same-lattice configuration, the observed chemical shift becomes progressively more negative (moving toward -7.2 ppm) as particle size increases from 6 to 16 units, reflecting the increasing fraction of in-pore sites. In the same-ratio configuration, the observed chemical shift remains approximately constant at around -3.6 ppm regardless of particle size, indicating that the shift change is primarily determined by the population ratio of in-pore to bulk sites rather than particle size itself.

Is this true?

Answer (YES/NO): YES